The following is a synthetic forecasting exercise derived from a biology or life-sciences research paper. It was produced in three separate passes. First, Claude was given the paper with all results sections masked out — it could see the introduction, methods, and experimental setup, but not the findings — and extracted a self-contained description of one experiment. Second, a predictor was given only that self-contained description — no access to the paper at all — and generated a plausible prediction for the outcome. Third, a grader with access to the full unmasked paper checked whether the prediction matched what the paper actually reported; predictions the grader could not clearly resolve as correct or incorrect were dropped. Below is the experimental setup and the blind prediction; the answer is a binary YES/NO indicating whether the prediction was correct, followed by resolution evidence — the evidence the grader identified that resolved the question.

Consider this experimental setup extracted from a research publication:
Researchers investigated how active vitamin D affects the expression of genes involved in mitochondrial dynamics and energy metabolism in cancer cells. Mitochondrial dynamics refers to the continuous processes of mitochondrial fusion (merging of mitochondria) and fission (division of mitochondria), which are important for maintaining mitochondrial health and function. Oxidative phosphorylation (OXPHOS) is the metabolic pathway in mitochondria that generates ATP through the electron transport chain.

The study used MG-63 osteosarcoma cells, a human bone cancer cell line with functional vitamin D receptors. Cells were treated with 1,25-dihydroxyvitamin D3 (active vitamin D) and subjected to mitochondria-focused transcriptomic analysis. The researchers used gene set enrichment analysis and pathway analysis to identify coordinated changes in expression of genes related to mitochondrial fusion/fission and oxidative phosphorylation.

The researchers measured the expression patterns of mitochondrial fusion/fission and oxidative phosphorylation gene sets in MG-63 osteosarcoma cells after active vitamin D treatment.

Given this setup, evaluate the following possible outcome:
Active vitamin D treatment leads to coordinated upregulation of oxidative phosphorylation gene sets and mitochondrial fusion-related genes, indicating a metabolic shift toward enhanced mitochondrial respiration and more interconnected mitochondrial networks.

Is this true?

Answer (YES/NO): NO